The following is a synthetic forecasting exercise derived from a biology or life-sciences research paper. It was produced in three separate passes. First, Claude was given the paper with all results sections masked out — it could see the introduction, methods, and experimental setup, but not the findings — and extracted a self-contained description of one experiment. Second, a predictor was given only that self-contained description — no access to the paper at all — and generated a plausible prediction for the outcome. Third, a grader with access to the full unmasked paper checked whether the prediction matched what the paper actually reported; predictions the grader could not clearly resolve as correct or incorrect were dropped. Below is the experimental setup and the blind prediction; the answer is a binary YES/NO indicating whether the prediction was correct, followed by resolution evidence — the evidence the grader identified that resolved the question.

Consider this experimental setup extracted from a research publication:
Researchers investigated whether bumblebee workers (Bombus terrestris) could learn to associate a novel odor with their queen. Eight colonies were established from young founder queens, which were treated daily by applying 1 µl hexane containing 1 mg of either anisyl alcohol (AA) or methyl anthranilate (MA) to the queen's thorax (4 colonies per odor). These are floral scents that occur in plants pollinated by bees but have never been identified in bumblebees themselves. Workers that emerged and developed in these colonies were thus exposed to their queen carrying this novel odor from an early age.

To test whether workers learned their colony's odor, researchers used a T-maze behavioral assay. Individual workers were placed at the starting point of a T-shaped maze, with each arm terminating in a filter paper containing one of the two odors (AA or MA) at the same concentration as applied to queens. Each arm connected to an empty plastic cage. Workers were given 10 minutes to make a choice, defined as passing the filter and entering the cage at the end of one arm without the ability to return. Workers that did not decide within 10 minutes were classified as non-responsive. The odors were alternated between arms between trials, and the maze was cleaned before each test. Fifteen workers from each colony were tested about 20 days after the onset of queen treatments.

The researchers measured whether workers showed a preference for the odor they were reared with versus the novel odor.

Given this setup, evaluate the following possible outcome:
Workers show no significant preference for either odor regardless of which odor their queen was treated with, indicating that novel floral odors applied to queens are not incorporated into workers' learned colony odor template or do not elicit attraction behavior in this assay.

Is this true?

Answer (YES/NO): NO